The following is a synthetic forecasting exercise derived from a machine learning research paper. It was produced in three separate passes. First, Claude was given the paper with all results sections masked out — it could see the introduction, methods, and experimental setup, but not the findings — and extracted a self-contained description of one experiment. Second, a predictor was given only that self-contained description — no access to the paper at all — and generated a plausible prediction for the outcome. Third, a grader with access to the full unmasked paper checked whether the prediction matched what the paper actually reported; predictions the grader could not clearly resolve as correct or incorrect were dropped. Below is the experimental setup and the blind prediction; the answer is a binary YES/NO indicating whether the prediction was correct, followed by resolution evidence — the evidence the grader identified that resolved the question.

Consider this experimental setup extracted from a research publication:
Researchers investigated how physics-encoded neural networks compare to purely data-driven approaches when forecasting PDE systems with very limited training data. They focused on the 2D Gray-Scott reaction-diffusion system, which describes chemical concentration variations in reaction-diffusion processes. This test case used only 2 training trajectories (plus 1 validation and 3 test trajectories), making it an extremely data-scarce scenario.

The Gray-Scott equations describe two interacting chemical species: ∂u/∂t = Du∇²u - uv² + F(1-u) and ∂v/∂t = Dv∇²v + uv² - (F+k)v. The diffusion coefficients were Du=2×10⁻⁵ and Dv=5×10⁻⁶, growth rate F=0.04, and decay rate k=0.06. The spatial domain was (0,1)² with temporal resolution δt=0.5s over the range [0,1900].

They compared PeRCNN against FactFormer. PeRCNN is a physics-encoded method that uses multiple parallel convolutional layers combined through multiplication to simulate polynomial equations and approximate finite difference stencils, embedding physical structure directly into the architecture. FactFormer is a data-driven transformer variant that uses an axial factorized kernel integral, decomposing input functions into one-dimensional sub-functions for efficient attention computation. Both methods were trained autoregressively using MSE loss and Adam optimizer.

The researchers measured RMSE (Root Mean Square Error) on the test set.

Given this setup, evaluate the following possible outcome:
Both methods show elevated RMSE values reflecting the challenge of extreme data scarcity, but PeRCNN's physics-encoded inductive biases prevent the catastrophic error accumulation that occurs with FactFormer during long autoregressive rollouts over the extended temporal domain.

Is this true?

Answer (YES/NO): NO